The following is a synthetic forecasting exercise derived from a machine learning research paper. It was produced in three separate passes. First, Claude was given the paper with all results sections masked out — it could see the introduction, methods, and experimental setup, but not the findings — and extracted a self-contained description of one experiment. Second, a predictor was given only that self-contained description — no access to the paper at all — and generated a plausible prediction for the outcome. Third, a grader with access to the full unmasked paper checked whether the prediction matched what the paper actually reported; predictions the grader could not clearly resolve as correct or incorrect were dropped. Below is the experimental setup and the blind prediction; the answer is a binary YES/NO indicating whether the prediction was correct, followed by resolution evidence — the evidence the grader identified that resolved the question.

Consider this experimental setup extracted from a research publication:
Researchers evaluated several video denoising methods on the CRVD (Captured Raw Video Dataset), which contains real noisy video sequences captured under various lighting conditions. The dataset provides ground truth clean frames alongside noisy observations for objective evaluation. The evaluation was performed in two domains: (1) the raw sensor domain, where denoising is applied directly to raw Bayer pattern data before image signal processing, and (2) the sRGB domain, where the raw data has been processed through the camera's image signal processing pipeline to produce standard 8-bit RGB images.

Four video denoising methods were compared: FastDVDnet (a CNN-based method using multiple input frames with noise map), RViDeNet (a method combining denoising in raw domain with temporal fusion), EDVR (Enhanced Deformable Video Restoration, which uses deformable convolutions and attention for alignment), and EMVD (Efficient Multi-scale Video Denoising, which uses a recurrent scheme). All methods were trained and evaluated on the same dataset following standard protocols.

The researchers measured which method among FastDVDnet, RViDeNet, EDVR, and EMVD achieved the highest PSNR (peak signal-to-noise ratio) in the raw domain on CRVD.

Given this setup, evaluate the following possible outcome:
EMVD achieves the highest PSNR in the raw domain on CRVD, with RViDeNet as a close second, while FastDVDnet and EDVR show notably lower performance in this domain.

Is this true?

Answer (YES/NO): NO